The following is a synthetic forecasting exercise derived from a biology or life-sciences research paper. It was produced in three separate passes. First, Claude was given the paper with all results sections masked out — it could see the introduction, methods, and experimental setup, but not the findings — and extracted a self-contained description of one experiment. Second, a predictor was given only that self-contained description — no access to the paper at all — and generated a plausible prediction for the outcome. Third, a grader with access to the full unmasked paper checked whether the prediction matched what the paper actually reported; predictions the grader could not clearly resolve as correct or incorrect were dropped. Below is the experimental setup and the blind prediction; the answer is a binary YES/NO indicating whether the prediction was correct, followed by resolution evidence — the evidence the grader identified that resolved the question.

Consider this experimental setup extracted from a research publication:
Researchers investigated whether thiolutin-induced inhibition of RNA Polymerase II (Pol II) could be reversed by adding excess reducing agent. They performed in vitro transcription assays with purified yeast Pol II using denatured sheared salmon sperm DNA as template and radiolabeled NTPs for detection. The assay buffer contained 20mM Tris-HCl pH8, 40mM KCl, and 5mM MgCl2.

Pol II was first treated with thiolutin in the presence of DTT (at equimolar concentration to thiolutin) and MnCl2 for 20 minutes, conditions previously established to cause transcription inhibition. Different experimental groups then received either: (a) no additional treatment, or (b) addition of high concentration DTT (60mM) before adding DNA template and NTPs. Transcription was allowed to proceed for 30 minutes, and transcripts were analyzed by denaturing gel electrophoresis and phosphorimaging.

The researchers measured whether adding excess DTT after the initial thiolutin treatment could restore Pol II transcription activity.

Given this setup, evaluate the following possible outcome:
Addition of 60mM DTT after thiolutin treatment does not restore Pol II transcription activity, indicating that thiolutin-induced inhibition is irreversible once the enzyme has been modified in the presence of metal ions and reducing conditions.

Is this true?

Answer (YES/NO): NO